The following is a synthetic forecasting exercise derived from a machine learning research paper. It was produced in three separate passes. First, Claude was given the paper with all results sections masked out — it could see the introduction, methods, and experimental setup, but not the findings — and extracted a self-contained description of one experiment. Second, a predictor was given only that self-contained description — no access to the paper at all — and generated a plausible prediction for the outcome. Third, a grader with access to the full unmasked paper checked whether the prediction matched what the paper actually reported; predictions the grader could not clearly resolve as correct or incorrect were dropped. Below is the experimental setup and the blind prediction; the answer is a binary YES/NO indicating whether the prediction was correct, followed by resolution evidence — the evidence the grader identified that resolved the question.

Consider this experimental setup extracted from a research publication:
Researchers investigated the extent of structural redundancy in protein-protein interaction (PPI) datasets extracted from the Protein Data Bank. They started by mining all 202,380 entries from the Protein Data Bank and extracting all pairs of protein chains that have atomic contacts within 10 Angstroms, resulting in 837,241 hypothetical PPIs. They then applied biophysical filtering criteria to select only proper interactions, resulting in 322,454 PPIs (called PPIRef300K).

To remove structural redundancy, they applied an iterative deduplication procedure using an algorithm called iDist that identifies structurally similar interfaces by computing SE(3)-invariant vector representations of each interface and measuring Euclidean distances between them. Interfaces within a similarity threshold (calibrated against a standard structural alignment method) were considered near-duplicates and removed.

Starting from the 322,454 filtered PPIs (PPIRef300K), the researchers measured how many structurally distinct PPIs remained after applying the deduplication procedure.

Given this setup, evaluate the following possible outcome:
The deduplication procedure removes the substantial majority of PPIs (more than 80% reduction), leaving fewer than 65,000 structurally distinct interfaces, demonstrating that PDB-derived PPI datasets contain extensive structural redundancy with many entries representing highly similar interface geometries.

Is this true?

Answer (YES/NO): YES